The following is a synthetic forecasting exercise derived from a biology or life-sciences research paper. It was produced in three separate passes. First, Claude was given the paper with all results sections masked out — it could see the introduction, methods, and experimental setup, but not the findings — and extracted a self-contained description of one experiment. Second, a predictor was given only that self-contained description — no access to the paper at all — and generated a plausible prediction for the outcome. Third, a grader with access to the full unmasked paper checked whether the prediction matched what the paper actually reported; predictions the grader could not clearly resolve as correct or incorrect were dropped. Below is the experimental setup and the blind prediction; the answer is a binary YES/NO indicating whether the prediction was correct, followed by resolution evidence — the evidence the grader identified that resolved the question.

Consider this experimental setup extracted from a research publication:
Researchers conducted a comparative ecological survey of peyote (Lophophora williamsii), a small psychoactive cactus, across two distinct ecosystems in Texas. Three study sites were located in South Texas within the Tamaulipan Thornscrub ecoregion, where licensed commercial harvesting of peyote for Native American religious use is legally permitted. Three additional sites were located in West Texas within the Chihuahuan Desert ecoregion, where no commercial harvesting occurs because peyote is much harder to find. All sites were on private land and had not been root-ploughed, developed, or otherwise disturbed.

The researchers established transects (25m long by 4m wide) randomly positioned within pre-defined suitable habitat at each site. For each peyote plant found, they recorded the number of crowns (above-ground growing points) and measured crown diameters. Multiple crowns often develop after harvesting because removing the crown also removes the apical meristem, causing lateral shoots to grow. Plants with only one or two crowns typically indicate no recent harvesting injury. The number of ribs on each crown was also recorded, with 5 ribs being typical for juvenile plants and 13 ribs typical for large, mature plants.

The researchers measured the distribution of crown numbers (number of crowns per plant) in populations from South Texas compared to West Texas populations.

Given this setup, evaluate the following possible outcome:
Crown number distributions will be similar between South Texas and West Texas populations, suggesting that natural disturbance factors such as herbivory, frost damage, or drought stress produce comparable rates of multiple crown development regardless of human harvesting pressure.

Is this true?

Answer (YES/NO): NO